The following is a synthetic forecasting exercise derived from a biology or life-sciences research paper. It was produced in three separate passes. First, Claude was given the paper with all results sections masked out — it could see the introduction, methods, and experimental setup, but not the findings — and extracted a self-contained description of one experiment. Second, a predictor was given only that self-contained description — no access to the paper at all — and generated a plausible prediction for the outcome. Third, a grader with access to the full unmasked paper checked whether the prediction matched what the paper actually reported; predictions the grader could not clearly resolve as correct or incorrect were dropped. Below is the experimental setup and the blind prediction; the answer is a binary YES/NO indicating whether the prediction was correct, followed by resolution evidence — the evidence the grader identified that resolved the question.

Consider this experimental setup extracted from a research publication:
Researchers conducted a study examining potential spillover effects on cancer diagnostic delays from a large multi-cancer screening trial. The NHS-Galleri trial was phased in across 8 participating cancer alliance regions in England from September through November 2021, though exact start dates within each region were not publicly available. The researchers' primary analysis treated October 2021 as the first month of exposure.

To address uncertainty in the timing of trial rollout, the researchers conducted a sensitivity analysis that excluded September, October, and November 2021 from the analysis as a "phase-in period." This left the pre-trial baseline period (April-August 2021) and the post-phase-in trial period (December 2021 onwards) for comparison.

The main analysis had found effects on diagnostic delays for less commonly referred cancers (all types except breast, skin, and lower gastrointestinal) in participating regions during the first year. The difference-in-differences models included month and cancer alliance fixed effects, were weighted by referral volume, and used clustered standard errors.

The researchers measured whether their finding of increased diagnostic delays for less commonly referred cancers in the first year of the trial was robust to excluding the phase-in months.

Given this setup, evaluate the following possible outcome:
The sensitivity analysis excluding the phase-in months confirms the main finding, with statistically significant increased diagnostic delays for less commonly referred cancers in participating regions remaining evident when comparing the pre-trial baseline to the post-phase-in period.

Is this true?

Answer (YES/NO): YES